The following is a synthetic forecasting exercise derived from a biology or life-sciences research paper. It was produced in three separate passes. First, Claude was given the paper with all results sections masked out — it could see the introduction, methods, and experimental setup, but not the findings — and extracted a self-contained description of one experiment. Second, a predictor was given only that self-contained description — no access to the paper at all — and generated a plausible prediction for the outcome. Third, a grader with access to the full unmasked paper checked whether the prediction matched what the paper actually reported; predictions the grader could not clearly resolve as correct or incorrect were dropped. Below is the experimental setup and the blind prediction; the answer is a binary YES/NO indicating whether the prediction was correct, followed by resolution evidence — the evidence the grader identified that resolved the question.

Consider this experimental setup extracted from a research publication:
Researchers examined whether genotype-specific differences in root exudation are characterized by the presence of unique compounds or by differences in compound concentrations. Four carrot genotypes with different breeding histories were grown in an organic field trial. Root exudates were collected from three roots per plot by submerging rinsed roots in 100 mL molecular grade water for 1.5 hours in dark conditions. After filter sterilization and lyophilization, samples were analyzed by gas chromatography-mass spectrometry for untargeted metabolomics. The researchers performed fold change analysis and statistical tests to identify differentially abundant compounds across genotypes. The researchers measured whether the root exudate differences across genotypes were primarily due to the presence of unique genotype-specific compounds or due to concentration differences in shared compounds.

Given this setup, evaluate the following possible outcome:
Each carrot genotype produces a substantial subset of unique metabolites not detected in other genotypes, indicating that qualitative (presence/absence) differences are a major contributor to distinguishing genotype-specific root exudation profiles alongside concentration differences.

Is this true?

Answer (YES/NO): NO